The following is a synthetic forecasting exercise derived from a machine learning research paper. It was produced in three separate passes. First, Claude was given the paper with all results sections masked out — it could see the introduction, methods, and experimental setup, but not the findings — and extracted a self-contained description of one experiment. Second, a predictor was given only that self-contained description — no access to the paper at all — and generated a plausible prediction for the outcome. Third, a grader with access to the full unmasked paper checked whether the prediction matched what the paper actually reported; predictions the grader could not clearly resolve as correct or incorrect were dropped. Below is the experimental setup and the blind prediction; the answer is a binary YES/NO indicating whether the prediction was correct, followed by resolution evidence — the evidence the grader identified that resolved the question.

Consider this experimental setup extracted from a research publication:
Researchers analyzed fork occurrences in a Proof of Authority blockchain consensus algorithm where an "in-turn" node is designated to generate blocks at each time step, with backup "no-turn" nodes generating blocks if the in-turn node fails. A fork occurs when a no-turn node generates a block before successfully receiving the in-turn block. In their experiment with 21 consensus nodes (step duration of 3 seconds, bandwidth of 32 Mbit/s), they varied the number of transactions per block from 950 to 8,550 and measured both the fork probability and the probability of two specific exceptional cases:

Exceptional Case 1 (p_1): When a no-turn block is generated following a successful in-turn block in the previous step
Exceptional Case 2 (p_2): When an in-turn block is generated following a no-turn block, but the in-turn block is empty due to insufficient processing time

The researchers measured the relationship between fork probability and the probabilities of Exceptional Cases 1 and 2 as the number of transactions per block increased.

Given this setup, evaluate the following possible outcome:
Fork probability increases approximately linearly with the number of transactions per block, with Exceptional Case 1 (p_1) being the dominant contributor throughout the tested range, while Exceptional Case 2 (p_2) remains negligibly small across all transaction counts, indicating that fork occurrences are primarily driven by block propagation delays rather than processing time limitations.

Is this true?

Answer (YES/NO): NO